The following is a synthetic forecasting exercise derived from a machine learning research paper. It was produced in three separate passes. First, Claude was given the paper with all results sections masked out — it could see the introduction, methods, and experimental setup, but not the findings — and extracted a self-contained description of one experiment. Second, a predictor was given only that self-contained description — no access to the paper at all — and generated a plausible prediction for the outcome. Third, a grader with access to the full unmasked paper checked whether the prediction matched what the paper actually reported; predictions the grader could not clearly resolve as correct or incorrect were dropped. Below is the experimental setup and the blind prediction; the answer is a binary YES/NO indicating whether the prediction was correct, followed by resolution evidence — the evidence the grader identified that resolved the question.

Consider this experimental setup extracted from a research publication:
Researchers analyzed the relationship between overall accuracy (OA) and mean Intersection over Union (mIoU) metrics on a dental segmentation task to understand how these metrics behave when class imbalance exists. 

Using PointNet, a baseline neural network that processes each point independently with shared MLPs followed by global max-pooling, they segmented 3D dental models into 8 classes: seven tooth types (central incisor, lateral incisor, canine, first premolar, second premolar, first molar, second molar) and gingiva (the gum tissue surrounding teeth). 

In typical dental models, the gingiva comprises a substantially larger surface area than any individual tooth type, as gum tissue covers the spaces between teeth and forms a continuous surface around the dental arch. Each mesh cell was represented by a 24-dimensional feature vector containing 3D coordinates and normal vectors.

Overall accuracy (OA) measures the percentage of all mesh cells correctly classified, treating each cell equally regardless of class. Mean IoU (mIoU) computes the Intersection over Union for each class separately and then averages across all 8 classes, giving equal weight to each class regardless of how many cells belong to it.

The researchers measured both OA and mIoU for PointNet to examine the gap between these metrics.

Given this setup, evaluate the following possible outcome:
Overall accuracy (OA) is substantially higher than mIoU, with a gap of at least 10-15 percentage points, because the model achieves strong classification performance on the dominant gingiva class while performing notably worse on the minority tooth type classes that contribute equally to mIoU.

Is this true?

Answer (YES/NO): YES